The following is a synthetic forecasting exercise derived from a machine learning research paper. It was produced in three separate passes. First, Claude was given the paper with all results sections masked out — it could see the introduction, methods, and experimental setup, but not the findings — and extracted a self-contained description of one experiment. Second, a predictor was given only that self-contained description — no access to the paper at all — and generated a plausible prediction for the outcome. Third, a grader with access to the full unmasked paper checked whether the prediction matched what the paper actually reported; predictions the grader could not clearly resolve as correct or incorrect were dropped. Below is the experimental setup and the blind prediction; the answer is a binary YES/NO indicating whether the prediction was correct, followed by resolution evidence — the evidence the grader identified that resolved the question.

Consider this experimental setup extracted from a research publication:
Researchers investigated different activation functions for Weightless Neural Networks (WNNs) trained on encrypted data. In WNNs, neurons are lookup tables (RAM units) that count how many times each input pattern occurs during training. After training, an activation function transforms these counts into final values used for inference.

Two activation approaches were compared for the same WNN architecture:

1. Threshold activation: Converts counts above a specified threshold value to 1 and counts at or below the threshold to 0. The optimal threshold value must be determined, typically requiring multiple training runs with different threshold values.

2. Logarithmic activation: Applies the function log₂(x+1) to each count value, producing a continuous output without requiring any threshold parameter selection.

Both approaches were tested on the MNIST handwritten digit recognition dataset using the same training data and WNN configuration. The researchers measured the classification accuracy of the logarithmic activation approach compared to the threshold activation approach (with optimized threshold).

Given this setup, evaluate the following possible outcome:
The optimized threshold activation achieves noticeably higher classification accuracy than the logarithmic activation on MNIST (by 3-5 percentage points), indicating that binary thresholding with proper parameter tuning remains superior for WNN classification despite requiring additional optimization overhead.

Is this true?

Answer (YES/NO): NO